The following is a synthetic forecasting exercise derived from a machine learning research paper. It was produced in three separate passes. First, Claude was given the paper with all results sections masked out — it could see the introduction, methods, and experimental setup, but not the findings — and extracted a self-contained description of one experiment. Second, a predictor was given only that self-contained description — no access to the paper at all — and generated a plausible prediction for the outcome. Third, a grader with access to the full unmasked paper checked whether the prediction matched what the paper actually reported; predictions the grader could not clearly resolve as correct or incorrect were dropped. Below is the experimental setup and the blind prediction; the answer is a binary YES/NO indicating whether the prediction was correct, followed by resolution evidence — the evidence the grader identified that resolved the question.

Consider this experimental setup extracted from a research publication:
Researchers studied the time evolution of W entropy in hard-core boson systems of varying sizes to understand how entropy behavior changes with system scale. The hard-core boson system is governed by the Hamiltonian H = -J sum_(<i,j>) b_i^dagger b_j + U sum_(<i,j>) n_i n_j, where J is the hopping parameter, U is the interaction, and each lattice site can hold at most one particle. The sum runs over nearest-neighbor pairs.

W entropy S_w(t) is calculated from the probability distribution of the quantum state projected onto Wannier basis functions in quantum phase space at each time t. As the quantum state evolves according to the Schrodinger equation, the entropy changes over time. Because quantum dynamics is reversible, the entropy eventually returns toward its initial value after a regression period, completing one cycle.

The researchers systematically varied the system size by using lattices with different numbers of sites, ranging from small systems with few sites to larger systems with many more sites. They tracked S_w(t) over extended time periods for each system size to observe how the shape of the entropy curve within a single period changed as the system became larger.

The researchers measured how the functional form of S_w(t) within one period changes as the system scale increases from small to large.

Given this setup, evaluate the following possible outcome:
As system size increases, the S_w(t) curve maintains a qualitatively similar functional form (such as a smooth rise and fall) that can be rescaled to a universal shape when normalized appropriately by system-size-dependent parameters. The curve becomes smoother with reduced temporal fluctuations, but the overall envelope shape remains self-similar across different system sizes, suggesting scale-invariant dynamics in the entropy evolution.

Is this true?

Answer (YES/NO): NO